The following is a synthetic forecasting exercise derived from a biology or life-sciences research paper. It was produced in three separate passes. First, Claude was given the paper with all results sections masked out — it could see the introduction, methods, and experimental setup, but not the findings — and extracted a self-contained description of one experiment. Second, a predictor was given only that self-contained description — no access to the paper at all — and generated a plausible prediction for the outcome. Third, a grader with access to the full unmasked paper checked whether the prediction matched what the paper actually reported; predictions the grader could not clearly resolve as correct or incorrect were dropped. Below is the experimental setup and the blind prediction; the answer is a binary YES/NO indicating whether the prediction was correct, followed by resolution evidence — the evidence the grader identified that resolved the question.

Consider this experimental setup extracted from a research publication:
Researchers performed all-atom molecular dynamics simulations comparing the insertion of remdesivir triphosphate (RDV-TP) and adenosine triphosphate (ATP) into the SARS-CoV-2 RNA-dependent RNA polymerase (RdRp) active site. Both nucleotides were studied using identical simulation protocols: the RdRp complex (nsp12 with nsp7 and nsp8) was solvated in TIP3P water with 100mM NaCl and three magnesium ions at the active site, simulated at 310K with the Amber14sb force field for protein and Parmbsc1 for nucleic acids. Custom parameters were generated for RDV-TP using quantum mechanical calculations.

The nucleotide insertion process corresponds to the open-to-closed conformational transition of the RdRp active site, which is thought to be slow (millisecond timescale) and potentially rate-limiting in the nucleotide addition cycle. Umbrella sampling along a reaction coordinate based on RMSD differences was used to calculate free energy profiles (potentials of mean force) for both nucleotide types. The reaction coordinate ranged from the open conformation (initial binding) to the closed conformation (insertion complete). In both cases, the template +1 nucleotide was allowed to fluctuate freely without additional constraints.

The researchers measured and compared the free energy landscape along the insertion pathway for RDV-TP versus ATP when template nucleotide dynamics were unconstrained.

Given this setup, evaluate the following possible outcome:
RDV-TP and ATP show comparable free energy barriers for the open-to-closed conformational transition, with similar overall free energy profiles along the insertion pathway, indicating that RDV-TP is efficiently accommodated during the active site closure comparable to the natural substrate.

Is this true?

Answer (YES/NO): NO